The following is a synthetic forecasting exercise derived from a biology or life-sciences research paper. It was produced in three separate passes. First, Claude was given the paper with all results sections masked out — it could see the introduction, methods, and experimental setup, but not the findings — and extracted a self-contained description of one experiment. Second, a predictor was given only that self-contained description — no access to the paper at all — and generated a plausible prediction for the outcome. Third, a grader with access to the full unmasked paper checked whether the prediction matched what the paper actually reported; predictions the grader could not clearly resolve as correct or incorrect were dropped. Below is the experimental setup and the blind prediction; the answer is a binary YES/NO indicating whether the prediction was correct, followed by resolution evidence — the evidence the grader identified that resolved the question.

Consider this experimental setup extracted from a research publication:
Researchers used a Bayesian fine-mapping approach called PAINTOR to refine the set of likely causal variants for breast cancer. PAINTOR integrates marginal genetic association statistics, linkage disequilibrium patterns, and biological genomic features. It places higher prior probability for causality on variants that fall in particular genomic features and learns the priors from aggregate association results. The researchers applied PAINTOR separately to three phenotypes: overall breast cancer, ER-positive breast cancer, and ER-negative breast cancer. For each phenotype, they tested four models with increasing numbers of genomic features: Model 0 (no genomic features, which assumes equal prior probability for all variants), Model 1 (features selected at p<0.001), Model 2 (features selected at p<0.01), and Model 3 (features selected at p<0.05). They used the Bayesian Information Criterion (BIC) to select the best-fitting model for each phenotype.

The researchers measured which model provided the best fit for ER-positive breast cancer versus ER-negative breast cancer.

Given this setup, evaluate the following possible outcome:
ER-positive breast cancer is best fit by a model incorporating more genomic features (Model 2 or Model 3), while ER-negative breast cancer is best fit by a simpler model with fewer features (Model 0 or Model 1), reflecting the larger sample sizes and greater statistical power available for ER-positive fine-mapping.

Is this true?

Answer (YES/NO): NO